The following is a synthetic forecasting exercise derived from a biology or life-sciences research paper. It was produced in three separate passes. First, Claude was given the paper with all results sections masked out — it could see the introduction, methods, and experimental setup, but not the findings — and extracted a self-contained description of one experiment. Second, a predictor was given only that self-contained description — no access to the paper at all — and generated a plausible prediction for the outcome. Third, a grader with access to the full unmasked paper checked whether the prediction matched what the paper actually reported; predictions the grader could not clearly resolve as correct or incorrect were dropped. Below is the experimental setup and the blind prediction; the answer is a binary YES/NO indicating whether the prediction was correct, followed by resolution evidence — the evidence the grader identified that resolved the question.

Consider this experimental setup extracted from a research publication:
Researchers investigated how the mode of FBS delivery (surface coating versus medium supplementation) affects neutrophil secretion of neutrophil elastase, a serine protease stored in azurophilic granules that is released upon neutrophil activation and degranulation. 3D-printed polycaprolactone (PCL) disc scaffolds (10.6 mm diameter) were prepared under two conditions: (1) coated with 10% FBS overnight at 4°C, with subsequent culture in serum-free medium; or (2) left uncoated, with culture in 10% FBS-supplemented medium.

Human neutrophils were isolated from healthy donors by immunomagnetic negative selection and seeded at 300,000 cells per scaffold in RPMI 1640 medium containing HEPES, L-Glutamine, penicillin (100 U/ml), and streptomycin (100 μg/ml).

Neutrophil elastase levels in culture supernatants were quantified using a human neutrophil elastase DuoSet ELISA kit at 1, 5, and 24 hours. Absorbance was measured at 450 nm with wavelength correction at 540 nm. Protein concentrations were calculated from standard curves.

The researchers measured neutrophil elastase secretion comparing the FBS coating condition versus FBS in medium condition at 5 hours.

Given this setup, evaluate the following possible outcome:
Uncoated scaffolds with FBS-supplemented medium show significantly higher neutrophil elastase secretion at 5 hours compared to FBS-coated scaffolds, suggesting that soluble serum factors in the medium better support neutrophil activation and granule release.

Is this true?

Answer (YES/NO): NO